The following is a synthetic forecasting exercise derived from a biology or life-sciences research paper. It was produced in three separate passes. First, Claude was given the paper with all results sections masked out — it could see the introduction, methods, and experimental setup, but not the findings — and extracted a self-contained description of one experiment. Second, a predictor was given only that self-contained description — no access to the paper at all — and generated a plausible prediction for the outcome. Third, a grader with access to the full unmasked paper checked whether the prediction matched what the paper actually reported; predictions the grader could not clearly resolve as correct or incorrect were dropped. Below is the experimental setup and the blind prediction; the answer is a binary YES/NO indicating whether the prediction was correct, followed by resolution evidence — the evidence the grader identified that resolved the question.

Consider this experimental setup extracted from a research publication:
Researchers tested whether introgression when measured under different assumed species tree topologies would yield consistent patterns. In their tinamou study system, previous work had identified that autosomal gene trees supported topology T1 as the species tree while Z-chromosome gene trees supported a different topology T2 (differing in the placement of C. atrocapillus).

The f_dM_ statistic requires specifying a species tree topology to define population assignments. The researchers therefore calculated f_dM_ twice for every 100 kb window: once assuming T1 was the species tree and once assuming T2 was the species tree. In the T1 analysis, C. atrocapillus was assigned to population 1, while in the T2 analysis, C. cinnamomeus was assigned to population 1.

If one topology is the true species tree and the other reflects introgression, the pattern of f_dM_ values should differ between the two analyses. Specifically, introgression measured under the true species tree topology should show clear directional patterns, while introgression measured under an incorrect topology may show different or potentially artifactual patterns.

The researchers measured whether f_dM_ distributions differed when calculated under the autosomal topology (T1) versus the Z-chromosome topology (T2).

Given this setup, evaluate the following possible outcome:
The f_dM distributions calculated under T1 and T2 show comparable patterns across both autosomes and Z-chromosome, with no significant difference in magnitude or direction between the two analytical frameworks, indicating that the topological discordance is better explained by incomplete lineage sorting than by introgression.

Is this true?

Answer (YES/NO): NO